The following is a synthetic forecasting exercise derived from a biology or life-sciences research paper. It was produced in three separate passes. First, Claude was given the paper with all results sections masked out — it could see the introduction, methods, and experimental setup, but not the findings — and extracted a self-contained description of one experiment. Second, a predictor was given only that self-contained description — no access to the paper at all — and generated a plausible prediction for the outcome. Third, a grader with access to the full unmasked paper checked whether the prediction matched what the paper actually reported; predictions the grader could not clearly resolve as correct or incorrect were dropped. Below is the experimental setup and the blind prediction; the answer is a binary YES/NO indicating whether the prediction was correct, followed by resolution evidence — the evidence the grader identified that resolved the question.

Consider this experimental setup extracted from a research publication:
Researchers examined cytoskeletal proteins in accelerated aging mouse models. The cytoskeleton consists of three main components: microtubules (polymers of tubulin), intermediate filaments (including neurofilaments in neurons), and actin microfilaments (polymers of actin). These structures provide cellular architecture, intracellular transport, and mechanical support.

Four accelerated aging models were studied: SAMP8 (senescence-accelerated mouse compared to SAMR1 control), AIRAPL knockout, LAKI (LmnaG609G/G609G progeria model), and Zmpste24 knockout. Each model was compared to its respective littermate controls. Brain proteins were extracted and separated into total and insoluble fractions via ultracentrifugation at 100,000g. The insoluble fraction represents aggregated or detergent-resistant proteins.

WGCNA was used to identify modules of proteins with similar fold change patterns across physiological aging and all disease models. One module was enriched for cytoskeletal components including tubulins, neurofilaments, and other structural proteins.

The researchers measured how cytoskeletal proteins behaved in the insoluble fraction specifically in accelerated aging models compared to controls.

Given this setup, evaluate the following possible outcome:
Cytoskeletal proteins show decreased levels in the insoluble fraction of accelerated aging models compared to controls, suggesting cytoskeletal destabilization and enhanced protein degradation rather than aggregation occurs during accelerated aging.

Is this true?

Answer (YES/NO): NO